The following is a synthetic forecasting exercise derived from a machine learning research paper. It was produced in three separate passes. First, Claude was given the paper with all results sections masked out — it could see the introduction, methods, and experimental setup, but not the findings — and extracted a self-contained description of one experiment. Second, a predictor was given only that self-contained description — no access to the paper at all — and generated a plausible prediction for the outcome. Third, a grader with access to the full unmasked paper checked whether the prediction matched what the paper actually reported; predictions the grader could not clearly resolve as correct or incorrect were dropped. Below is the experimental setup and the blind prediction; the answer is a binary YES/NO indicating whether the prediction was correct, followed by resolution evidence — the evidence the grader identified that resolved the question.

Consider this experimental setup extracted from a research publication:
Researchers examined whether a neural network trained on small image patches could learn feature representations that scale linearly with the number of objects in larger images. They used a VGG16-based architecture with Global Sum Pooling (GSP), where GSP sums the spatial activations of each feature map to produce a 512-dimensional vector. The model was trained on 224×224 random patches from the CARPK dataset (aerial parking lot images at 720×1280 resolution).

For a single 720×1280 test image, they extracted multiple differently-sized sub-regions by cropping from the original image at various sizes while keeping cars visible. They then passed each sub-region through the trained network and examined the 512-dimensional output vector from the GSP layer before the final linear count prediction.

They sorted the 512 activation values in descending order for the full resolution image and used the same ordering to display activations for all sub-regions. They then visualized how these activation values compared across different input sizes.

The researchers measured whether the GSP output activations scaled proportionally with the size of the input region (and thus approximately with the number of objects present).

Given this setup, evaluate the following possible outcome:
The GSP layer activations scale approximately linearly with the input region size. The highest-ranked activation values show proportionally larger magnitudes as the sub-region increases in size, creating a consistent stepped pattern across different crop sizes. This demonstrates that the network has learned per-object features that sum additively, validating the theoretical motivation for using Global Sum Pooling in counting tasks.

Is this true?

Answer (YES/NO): YES